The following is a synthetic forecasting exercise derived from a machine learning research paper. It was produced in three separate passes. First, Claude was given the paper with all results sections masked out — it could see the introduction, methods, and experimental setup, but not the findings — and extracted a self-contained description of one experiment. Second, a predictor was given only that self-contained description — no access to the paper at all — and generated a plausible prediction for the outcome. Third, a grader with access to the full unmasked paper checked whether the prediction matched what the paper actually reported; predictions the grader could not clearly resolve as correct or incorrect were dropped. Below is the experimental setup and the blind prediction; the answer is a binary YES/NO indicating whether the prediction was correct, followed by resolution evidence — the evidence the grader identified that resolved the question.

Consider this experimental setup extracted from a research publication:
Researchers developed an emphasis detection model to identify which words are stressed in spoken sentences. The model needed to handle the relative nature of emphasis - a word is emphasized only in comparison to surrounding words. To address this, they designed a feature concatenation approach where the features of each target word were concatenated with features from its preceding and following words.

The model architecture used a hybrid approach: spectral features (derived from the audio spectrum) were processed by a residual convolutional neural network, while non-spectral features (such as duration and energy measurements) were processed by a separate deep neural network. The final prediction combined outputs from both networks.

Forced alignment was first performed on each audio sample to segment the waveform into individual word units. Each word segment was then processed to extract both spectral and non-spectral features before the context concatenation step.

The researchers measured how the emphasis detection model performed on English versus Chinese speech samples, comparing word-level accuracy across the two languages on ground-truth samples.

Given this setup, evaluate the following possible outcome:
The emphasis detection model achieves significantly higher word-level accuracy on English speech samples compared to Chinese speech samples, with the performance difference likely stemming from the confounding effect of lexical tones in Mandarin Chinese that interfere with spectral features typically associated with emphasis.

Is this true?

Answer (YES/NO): NO